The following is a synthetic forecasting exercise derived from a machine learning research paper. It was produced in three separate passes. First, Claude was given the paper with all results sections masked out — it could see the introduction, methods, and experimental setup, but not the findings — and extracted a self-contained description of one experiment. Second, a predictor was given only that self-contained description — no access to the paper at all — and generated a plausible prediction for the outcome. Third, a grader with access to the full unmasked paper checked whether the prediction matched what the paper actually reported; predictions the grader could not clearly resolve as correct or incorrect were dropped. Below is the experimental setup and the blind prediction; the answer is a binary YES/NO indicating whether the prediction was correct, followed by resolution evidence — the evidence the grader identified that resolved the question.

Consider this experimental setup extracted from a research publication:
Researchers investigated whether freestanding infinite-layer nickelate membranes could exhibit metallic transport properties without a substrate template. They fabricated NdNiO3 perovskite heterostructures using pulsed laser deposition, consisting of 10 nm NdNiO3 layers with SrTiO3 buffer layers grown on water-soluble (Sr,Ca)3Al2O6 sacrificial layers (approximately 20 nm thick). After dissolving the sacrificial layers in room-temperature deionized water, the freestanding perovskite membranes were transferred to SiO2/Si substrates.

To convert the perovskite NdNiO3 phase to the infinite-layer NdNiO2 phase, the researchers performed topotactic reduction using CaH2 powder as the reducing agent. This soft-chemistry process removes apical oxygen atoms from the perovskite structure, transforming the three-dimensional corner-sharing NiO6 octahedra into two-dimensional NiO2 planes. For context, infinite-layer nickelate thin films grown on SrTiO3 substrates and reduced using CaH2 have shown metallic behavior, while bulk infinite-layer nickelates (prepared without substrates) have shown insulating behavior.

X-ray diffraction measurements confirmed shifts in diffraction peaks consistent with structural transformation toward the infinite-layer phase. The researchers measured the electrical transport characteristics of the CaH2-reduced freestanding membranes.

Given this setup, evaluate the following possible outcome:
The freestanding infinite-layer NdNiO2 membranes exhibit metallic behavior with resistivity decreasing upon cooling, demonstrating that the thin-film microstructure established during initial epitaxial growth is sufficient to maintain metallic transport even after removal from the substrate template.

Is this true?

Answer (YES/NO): NO